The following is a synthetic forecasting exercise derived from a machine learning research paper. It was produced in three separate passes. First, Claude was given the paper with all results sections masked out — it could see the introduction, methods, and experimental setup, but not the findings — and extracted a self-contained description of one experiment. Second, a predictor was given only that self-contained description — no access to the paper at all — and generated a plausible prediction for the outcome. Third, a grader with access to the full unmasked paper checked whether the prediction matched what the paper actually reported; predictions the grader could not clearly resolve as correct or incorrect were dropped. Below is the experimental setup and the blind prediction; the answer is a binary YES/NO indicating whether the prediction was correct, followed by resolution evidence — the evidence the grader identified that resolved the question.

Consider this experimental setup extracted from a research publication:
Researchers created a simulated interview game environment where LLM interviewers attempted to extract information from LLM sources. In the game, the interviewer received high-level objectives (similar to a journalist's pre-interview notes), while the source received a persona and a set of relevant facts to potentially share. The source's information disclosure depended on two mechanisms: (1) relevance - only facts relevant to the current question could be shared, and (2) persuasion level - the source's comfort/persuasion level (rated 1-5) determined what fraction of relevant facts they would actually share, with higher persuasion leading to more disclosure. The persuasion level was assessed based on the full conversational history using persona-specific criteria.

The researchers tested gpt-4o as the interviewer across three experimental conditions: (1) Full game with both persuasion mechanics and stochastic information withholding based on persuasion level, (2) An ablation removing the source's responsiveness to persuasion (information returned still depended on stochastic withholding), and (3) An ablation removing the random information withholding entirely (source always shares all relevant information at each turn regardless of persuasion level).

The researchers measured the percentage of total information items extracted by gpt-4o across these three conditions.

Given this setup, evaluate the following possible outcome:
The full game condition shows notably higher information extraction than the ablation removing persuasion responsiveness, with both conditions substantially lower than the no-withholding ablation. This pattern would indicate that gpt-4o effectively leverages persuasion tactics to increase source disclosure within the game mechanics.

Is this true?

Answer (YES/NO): NO